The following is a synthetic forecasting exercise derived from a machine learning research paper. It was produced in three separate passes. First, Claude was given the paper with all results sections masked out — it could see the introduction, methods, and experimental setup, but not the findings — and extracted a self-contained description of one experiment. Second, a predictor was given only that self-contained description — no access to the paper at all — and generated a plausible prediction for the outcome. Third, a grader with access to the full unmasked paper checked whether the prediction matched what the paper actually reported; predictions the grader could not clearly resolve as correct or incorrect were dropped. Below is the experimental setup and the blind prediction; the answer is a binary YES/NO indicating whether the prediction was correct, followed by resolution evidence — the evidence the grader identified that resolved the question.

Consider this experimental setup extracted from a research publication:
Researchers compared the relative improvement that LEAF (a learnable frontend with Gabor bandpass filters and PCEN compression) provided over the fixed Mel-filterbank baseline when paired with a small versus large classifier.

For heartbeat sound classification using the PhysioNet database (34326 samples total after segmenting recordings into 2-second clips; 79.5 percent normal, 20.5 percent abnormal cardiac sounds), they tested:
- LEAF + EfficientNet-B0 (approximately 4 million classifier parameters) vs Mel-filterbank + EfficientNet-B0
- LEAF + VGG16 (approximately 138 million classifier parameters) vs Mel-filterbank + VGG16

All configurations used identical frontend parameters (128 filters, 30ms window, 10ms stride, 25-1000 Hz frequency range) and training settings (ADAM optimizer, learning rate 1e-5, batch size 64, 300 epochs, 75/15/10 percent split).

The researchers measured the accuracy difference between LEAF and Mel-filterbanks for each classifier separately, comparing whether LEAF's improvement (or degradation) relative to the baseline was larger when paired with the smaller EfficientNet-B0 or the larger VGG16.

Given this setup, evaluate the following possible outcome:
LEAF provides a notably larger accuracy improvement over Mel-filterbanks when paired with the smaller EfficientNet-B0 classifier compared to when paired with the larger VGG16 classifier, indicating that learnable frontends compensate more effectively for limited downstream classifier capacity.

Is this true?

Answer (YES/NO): YES